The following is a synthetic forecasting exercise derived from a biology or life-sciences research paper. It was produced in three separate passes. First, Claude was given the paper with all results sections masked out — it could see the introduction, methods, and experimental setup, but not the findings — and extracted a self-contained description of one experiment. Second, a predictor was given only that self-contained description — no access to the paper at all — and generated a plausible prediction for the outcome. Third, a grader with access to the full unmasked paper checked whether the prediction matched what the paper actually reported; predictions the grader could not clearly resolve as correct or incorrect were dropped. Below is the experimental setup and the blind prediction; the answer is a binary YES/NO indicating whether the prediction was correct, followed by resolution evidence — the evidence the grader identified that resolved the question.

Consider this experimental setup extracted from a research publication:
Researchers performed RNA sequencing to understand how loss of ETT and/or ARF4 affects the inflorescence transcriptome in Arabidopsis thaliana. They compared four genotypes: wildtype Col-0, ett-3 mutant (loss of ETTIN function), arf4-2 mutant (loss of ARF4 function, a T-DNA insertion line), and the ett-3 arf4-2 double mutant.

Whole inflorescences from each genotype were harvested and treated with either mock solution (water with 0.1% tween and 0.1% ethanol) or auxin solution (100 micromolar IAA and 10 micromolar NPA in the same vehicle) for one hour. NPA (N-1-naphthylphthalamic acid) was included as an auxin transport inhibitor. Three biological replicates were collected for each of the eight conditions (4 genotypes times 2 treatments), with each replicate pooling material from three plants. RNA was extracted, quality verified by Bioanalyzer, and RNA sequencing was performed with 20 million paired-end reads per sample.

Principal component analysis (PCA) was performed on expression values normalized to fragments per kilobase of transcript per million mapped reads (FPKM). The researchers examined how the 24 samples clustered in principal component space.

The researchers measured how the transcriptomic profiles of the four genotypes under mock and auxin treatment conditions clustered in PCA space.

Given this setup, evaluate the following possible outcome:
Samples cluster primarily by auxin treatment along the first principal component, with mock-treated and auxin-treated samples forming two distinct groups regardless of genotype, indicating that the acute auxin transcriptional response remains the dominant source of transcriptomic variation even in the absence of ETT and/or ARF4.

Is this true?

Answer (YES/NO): NO